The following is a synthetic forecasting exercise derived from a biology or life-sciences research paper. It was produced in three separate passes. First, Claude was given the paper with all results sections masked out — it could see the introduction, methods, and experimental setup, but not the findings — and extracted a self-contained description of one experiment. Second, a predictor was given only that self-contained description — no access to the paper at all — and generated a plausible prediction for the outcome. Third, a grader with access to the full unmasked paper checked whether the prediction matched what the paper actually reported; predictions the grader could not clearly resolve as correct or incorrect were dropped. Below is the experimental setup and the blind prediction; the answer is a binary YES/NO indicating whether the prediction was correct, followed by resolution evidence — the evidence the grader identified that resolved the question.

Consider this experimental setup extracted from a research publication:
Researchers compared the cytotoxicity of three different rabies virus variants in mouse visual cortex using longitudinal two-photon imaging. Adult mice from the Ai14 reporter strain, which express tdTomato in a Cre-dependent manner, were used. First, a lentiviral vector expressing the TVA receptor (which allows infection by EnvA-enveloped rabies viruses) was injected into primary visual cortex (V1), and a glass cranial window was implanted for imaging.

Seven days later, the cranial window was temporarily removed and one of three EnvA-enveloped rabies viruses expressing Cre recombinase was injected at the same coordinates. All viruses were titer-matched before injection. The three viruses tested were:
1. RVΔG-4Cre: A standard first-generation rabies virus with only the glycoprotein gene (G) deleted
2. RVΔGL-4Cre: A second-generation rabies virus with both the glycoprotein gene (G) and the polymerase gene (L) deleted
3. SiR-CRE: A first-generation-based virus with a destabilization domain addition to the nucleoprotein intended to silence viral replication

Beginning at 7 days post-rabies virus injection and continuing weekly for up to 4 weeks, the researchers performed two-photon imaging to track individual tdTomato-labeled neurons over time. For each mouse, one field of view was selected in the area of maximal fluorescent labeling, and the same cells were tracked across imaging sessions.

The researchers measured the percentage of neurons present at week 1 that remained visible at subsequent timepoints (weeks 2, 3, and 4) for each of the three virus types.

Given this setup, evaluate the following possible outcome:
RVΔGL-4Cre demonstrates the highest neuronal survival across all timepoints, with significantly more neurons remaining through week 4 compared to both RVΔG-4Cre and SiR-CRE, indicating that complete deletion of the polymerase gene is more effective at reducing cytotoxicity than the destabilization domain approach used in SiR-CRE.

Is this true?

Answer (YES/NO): YES